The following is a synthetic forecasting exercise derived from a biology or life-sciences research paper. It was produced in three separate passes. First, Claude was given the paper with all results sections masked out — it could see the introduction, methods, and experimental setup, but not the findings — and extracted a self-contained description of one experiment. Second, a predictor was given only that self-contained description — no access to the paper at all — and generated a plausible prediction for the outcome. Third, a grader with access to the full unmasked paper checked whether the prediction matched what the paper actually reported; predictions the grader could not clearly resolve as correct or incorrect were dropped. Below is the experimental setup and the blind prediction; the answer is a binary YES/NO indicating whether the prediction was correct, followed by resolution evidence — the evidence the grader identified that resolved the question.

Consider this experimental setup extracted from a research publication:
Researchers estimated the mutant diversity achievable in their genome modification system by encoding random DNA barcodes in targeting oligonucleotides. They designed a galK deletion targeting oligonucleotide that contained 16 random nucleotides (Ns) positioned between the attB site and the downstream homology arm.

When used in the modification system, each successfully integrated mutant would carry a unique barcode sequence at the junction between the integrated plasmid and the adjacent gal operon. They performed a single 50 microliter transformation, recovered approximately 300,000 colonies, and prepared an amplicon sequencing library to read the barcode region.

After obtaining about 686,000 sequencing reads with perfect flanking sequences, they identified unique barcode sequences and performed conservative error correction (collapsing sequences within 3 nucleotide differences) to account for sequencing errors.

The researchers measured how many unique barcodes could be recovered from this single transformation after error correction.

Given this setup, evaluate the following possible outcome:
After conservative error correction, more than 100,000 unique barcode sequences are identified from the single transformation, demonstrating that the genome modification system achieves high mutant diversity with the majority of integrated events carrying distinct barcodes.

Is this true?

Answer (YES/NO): NO